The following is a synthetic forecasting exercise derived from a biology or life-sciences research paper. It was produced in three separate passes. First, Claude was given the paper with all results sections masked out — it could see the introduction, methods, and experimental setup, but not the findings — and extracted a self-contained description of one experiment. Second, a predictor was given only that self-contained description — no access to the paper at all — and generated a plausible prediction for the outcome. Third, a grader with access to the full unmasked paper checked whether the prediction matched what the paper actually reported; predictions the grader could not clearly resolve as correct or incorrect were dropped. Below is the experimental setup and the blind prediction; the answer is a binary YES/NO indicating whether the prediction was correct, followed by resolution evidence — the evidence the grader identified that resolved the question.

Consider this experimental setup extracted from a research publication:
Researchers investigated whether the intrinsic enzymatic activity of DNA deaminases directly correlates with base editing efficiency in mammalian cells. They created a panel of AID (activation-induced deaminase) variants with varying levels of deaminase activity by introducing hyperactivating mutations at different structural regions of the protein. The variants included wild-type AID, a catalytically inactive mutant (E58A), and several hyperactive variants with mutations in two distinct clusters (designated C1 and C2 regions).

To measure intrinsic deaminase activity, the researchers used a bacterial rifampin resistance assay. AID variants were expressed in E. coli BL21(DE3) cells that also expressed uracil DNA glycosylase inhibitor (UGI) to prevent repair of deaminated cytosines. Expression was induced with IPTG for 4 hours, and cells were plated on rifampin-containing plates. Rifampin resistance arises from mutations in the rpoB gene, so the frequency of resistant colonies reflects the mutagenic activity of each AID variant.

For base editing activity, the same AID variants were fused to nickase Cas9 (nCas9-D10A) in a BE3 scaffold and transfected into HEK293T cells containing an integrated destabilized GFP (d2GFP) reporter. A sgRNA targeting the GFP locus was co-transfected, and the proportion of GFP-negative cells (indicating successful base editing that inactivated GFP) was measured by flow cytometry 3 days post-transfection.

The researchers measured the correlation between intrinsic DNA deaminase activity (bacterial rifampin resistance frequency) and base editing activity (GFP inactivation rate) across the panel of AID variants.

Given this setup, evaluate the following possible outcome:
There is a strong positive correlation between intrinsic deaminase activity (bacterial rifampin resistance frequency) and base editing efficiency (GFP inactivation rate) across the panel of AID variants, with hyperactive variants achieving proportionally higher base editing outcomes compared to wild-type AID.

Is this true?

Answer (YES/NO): YES